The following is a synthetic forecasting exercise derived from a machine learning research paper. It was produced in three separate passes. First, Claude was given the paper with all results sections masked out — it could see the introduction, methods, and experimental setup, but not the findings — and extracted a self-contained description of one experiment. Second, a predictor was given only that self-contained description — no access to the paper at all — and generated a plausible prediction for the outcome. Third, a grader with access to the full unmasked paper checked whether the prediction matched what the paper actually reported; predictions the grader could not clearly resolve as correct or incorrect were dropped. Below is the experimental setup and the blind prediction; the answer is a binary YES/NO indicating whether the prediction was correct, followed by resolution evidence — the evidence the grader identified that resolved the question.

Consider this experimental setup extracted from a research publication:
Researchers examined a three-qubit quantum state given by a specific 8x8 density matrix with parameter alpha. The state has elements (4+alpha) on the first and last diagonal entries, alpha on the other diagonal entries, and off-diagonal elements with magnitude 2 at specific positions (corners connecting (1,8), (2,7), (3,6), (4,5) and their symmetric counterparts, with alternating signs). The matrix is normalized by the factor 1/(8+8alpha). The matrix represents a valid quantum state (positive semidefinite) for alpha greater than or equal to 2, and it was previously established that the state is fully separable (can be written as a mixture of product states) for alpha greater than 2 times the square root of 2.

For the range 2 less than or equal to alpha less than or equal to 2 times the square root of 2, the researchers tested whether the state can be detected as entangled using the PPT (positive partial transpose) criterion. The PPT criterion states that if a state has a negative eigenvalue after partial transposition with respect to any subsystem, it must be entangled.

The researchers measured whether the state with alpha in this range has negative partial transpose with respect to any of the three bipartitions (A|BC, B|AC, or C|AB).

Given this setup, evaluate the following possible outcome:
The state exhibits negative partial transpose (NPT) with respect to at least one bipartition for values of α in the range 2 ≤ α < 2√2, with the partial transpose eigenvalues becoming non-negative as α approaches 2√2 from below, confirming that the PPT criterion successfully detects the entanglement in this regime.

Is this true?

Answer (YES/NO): NO